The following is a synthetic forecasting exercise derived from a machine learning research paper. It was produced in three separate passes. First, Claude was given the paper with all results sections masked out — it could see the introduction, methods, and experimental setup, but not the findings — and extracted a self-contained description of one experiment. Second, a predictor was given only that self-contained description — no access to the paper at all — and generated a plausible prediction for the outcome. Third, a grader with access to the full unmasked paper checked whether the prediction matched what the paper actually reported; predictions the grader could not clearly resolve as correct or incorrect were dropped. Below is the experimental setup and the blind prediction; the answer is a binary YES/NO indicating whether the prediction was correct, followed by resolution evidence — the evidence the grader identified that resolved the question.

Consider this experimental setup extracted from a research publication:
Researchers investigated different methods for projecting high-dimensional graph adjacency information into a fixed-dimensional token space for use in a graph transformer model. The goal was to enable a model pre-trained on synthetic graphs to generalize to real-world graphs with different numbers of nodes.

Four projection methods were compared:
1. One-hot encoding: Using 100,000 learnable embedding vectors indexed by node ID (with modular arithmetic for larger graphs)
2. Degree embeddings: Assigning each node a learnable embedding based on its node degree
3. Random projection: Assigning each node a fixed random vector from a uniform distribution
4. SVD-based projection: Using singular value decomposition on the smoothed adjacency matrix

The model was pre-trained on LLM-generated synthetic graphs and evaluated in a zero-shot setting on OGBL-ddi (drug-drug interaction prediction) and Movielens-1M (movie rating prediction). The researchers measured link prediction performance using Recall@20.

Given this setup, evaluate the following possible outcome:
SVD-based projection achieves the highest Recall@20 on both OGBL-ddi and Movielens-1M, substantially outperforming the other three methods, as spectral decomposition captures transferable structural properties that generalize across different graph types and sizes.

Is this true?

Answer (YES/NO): YES